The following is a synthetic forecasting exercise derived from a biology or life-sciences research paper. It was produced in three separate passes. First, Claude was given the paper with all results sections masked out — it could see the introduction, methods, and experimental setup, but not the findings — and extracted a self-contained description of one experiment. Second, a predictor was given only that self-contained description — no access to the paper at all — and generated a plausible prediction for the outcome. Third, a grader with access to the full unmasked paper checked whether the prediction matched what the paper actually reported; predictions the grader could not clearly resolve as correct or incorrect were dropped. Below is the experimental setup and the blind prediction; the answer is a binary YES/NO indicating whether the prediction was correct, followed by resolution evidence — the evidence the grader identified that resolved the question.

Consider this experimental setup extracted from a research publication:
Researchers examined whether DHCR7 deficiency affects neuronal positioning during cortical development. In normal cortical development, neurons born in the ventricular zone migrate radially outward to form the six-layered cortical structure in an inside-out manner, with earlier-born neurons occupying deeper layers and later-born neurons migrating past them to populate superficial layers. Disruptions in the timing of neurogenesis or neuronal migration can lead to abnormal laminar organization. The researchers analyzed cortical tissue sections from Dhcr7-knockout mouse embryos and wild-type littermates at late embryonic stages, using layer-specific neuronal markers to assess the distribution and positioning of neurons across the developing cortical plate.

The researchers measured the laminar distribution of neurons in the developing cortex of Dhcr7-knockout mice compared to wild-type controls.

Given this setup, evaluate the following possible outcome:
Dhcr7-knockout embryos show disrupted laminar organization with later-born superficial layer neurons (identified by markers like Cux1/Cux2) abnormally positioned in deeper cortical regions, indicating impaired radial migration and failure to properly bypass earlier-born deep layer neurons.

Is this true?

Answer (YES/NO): NO